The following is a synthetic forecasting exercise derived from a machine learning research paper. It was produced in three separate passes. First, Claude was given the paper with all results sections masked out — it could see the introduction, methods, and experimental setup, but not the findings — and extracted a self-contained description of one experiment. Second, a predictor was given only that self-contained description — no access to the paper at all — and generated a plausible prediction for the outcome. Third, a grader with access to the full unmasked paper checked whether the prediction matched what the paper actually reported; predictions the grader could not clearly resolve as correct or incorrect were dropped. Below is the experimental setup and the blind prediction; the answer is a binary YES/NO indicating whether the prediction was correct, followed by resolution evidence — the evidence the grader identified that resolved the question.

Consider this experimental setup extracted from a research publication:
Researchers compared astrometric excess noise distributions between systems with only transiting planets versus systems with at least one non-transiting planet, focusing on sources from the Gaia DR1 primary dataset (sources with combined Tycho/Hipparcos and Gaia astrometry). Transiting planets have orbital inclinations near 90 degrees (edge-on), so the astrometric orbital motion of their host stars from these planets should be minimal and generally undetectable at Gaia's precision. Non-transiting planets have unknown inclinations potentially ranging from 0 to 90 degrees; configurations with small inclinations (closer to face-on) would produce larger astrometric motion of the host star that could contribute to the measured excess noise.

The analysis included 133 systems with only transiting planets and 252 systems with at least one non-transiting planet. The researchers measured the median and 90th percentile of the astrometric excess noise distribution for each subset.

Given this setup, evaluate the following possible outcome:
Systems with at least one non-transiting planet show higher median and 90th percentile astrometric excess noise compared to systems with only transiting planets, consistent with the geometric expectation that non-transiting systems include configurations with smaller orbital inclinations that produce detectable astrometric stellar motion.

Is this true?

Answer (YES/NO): YES